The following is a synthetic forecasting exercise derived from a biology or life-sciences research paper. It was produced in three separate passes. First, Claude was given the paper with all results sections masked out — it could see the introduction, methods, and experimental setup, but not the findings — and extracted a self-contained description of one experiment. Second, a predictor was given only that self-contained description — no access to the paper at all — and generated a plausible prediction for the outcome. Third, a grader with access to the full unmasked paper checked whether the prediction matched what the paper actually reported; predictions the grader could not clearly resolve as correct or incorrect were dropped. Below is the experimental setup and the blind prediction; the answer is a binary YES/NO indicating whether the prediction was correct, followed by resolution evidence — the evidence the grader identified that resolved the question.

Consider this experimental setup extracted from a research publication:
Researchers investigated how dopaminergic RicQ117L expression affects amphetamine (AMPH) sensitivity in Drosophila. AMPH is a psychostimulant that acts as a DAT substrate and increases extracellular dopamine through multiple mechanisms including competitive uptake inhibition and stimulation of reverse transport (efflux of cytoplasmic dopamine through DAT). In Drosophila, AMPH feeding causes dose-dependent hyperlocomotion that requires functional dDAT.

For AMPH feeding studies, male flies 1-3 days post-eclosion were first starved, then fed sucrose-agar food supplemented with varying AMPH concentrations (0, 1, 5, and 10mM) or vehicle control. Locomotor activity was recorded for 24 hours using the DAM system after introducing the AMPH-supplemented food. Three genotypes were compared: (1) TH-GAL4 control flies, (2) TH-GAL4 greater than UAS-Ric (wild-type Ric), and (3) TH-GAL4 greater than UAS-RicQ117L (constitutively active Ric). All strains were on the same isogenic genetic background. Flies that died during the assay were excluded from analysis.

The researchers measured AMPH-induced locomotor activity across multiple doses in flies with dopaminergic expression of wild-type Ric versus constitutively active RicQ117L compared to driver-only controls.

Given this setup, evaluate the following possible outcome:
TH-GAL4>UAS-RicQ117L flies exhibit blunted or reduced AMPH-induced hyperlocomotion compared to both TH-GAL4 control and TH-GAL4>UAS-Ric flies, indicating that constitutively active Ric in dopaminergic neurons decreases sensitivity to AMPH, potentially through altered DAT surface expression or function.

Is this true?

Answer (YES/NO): NO